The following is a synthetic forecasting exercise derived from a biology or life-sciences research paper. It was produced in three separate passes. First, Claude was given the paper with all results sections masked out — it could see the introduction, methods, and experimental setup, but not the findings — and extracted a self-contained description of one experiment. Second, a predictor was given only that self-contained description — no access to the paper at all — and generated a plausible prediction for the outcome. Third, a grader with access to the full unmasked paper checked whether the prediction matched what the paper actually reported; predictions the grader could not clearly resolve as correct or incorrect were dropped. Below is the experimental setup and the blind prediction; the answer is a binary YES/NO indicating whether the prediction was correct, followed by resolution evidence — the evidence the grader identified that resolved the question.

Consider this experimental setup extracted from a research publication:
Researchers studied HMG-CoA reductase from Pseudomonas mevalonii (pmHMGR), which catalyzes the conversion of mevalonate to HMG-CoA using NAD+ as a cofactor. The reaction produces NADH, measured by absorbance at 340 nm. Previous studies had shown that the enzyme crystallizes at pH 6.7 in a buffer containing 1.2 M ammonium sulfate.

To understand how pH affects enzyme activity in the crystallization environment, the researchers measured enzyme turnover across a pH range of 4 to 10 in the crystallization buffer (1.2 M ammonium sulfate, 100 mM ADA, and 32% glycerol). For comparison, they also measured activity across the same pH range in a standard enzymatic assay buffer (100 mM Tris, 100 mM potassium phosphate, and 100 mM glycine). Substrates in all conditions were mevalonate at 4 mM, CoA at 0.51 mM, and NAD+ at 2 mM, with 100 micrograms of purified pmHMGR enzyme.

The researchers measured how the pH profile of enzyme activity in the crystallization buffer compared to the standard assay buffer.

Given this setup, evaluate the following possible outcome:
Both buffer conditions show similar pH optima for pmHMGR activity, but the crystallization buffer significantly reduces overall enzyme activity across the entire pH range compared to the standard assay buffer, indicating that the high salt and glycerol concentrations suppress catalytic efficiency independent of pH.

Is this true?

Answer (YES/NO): NO